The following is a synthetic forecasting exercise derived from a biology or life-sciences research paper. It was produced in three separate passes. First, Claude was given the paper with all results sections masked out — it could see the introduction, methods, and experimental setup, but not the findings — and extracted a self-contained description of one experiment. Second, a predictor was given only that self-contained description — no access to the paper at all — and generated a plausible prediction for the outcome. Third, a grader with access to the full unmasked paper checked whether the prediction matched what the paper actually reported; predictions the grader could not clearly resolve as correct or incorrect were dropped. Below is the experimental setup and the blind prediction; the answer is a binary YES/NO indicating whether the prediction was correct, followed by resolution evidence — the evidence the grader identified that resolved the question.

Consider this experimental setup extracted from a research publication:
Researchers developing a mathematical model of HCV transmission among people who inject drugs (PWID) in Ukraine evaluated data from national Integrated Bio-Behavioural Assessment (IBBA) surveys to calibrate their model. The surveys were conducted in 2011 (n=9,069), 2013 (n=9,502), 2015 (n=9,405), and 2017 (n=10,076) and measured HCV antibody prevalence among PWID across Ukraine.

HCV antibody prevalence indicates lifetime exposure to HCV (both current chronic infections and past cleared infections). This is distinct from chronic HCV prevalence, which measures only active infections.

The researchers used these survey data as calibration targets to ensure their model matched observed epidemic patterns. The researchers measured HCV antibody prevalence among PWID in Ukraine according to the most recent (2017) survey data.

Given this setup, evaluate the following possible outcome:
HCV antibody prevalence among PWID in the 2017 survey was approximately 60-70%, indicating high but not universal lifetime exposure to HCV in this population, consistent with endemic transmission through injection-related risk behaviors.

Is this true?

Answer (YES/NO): YES